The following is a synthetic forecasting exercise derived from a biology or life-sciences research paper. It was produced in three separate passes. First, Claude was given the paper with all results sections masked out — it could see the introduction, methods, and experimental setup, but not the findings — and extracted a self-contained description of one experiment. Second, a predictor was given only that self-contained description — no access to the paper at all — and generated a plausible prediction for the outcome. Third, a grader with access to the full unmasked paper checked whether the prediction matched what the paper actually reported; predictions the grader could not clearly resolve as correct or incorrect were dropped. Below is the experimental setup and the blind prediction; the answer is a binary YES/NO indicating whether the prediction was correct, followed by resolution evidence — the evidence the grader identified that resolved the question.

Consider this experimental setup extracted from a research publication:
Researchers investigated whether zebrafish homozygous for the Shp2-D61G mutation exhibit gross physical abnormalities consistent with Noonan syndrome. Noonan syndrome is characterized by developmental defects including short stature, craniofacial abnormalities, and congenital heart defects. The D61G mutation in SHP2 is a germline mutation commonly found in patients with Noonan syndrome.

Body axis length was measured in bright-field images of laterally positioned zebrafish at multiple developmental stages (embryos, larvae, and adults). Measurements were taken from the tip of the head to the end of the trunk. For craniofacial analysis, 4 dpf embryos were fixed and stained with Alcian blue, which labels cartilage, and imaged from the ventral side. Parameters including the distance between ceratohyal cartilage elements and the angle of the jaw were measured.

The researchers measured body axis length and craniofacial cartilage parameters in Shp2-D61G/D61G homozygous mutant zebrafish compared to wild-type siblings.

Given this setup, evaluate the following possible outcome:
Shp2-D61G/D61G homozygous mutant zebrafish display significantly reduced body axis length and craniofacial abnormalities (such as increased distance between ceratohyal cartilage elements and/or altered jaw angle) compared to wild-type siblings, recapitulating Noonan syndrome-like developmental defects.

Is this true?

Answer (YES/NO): YES